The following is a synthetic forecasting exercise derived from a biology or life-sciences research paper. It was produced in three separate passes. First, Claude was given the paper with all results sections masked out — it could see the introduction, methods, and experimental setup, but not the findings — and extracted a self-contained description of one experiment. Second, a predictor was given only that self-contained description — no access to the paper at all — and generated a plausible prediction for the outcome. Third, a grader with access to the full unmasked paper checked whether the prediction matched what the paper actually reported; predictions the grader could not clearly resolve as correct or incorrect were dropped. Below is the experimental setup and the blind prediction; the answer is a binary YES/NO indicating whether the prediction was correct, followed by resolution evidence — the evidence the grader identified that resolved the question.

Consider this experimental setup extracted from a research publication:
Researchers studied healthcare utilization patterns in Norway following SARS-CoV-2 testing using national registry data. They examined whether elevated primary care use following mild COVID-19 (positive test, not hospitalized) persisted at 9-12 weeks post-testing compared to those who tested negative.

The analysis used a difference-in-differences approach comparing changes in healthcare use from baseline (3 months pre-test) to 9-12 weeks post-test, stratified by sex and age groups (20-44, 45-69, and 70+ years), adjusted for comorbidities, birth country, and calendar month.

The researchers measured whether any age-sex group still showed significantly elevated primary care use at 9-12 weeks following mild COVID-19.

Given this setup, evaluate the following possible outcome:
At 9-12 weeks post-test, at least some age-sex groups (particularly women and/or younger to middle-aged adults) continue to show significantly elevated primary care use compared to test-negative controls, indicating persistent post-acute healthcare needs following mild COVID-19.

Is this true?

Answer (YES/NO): YES